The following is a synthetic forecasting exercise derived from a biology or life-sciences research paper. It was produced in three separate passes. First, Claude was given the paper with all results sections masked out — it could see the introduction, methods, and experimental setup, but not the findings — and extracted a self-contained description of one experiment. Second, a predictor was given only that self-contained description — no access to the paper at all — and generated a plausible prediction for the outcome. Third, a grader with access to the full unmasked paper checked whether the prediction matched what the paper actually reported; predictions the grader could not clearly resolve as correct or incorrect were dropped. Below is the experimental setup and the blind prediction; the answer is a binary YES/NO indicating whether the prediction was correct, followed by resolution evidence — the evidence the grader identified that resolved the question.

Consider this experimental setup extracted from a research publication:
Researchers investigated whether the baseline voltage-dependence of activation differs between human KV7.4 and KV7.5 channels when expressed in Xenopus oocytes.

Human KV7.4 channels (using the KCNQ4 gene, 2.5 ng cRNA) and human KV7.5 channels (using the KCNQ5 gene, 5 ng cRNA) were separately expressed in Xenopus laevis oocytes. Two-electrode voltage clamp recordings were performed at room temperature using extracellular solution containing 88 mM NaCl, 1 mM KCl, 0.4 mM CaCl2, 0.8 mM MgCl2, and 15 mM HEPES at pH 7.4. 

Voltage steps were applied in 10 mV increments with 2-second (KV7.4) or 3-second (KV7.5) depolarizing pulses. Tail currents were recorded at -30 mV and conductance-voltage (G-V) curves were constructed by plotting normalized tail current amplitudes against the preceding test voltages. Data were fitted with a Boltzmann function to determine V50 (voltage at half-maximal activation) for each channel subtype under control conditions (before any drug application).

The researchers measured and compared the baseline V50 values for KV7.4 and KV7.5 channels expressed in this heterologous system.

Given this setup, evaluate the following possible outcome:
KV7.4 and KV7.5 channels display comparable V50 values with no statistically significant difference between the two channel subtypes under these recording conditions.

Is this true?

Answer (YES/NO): NO